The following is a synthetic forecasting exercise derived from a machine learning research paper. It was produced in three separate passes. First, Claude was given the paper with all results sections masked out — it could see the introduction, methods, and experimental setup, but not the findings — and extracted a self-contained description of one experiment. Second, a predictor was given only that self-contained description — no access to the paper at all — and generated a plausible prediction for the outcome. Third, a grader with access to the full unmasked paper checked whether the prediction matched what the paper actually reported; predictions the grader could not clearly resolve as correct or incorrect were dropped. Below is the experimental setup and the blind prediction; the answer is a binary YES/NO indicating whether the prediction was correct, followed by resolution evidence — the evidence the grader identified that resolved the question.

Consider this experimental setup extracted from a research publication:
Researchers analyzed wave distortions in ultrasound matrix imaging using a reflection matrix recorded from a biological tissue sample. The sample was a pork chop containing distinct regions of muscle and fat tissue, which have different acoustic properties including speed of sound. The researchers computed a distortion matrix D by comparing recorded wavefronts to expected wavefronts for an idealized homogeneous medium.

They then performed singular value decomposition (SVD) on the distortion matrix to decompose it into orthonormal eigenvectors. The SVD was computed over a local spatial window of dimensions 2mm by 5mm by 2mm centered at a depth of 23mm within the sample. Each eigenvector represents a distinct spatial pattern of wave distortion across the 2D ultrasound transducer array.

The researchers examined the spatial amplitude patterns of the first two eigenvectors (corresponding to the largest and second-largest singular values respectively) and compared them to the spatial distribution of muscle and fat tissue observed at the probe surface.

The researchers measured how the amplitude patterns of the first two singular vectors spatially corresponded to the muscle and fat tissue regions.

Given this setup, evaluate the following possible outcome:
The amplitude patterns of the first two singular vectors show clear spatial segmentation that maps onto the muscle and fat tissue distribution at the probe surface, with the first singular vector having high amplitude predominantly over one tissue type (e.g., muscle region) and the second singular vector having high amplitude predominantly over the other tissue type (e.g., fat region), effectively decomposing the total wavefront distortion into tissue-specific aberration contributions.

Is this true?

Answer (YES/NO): YES